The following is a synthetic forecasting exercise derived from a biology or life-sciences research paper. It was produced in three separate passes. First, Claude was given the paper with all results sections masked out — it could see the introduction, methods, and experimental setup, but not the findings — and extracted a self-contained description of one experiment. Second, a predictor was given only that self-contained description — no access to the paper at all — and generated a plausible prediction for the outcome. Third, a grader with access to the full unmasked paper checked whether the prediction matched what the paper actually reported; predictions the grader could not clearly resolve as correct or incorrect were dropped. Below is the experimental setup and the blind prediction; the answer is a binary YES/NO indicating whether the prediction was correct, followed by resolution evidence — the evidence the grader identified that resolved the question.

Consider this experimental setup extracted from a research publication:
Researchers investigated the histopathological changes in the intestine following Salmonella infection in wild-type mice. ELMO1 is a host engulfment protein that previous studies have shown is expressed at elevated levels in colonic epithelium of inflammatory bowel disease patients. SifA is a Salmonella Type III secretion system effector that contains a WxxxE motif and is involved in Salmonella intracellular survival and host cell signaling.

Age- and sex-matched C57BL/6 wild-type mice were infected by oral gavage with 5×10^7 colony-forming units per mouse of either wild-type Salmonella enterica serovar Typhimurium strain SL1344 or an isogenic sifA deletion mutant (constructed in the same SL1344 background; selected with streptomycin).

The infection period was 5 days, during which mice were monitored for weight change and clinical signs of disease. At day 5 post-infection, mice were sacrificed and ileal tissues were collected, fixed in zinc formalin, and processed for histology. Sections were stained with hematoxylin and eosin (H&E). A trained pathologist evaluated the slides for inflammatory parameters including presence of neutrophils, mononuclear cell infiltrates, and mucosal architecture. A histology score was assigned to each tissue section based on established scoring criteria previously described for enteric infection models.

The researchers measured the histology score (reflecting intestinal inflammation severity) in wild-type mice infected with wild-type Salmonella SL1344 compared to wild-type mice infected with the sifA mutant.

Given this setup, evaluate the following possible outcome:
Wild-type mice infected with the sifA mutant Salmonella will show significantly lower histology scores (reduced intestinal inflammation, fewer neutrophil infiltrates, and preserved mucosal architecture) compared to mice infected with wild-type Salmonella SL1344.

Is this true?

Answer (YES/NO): YES